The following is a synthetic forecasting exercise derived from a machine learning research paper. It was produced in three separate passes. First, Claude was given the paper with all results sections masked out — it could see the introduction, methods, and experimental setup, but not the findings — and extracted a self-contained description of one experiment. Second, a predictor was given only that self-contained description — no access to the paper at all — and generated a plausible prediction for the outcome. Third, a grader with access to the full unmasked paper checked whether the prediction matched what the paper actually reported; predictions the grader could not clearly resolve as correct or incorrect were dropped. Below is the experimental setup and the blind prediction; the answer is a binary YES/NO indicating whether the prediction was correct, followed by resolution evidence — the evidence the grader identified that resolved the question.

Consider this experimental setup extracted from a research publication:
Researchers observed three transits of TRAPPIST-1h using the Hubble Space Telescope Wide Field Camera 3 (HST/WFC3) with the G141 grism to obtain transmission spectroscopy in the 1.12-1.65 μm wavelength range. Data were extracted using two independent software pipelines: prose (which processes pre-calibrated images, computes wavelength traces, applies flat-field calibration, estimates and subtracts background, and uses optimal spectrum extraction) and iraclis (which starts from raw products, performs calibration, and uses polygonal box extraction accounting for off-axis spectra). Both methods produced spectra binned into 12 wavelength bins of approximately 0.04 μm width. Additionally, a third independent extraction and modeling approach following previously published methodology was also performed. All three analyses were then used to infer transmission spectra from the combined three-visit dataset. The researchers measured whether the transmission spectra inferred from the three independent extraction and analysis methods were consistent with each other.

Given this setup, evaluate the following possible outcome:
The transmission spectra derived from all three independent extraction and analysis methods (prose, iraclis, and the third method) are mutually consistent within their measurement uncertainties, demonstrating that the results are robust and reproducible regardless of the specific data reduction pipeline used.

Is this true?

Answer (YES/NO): YES